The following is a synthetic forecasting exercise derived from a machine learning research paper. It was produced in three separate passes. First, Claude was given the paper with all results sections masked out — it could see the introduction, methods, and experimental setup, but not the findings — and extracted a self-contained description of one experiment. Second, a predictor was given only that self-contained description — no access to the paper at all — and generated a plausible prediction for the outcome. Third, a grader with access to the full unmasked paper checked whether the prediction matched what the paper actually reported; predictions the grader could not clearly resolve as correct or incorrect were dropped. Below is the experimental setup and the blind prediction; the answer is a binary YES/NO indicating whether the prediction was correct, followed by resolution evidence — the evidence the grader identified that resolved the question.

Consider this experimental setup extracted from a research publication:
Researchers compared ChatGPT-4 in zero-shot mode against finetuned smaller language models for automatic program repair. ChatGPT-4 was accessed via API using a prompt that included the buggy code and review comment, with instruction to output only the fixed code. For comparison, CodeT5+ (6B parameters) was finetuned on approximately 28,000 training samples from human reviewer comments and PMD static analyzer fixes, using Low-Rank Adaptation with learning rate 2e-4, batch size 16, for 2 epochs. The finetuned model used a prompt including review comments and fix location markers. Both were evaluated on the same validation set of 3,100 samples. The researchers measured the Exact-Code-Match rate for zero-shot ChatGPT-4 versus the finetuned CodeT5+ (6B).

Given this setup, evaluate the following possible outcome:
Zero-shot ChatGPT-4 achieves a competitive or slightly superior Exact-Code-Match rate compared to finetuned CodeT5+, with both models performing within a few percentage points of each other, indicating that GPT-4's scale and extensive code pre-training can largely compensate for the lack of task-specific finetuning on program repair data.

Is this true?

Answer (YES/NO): NO